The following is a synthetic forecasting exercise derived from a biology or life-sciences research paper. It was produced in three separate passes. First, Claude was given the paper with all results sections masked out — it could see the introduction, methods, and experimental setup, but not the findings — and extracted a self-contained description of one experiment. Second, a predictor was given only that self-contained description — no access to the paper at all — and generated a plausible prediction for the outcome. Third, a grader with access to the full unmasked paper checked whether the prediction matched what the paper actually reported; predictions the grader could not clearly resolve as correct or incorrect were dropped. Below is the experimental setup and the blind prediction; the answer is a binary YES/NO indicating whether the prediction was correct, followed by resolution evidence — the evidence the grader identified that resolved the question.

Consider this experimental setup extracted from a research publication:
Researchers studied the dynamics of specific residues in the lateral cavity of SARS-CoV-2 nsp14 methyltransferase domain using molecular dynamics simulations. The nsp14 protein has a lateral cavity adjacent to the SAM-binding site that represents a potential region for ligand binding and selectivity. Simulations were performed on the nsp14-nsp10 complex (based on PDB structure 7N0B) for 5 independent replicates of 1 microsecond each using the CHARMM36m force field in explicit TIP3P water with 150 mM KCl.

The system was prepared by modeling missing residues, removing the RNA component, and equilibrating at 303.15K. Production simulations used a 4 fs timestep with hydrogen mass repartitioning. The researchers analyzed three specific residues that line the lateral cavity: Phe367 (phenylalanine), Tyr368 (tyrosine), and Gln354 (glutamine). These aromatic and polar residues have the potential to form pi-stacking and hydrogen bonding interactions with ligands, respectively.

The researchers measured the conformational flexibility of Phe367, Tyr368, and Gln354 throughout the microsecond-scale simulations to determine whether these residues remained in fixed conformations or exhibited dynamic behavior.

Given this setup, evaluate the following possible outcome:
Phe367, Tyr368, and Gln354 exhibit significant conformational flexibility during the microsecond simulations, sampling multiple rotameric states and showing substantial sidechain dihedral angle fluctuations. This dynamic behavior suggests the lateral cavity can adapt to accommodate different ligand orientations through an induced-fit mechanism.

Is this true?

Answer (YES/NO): YES